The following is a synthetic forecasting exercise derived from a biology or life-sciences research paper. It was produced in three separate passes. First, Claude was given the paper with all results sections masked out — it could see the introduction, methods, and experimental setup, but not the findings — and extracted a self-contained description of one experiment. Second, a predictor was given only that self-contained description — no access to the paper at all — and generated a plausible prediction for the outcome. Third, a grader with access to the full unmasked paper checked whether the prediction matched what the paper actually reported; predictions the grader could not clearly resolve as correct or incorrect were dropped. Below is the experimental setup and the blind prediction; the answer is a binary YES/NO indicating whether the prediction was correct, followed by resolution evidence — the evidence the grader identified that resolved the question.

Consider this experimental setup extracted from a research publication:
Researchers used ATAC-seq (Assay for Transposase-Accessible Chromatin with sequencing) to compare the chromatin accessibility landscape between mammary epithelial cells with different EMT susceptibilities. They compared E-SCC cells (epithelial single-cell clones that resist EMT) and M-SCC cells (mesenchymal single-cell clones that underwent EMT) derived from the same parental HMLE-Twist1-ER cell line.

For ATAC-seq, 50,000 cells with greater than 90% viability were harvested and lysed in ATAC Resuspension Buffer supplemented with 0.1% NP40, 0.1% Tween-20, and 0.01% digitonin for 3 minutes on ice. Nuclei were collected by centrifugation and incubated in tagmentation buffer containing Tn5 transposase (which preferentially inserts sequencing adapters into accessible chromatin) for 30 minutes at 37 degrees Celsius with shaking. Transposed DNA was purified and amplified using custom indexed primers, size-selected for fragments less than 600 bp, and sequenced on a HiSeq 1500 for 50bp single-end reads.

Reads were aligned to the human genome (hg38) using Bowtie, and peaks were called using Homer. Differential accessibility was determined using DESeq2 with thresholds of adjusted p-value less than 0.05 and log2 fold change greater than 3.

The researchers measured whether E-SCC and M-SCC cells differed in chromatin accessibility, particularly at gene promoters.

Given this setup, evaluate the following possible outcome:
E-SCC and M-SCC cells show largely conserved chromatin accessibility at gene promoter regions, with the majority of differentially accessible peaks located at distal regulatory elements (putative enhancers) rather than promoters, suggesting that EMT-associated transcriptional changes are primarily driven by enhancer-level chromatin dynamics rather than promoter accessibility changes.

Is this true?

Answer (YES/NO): NO